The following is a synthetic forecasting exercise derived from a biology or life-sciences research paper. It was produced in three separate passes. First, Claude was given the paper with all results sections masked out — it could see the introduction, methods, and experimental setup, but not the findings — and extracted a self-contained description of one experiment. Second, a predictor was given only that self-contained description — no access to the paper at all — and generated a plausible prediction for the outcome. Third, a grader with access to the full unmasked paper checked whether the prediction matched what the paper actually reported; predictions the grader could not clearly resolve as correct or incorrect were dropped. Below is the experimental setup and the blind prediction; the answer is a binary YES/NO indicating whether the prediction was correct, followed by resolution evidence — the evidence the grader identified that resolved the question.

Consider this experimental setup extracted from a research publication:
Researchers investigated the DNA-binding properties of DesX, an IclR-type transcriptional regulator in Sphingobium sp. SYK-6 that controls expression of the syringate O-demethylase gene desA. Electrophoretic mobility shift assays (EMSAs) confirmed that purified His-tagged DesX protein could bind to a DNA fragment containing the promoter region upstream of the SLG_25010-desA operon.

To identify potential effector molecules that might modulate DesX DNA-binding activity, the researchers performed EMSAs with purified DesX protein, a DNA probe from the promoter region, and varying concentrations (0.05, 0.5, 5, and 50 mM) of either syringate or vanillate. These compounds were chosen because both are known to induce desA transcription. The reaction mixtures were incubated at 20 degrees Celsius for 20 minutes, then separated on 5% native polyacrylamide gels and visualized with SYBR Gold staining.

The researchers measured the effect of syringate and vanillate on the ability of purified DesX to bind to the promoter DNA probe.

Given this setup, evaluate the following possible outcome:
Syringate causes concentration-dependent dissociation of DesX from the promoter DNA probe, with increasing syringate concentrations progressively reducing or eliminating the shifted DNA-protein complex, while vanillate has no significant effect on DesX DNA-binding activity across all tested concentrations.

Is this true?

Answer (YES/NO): NO